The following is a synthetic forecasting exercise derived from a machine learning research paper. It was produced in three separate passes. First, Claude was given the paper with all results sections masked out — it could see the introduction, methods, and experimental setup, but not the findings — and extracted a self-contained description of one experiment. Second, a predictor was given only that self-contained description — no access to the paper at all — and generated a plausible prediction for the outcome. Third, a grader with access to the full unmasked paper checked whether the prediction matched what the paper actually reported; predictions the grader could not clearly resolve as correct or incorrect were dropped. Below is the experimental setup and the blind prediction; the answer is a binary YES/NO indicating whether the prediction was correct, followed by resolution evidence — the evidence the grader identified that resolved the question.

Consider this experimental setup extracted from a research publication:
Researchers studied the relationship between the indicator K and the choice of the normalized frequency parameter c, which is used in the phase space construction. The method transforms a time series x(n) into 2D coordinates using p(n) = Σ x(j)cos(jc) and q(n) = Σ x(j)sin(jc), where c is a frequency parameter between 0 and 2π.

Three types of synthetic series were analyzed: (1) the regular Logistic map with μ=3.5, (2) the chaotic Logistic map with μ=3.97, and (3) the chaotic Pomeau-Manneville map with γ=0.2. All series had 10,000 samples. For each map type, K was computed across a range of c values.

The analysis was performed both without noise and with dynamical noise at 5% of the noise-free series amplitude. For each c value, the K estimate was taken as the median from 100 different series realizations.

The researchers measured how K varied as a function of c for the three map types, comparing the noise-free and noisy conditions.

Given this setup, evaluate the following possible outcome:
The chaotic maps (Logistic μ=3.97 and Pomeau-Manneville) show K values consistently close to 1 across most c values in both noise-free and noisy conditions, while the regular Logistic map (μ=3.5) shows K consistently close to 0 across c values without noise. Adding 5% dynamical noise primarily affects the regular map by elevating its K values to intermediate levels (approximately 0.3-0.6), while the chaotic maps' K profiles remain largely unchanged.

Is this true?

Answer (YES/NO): NO